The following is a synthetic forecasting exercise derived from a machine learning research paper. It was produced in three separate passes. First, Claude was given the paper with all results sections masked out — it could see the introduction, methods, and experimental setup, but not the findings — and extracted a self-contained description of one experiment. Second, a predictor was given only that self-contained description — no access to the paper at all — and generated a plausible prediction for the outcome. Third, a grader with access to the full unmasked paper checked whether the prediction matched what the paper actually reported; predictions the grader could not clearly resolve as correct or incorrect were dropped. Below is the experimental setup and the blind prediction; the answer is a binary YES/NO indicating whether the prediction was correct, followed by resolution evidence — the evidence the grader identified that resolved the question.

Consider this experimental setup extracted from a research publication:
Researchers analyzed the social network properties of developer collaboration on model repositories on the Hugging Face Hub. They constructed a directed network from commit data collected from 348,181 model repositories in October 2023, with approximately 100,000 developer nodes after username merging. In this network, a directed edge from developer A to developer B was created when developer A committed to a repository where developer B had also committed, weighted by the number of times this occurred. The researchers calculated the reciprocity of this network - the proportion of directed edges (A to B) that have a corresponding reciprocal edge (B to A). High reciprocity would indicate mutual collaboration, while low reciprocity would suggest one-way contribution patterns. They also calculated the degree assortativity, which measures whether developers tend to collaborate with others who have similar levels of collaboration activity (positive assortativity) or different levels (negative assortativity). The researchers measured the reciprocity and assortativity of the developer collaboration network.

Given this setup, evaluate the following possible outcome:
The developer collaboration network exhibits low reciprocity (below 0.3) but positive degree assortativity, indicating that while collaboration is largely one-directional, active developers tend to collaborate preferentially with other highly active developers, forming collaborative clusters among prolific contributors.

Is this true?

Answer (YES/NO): NO